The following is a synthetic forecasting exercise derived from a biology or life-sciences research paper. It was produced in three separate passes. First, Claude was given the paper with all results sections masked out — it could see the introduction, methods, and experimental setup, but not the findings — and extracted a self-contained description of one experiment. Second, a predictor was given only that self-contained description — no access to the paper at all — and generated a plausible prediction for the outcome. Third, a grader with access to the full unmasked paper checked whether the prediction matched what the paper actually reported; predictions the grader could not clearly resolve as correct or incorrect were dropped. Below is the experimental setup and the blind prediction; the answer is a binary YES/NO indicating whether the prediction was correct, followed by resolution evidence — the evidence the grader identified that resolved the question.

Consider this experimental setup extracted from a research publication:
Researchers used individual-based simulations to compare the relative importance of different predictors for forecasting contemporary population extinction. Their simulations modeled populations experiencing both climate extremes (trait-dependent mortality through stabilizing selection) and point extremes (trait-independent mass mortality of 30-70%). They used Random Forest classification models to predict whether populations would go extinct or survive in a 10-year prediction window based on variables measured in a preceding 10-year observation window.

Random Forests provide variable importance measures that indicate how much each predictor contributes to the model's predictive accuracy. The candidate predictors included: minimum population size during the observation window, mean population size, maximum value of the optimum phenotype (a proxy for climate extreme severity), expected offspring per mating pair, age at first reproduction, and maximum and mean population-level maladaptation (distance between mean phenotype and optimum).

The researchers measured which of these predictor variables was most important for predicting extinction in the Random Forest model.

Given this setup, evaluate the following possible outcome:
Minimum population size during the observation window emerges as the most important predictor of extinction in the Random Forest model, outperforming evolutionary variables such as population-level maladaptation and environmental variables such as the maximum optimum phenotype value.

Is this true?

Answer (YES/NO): YES